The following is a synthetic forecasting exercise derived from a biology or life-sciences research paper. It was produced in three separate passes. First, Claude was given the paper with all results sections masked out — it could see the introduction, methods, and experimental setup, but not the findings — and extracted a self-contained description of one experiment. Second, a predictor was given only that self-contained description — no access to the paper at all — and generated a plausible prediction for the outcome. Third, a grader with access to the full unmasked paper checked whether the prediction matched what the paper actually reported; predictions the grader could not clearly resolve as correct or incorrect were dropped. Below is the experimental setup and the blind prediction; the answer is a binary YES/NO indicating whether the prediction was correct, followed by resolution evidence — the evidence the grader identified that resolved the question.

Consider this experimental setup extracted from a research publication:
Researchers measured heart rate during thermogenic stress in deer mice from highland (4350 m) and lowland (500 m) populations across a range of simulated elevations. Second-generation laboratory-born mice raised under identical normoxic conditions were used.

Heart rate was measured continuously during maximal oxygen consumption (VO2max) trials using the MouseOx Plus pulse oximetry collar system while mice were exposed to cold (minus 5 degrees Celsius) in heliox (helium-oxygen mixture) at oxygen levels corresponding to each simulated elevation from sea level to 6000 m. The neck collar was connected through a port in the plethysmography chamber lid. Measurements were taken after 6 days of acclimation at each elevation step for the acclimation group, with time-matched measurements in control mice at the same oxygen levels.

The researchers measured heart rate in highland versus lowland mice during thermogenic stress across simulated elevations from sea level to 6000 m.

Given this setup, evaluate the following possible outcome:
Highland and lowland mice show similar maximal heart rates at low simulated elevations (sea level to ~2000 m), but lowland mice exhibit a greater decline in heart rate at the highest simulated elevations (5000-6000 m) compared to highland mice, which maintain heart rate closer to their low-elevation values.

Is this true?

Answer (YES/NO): NO